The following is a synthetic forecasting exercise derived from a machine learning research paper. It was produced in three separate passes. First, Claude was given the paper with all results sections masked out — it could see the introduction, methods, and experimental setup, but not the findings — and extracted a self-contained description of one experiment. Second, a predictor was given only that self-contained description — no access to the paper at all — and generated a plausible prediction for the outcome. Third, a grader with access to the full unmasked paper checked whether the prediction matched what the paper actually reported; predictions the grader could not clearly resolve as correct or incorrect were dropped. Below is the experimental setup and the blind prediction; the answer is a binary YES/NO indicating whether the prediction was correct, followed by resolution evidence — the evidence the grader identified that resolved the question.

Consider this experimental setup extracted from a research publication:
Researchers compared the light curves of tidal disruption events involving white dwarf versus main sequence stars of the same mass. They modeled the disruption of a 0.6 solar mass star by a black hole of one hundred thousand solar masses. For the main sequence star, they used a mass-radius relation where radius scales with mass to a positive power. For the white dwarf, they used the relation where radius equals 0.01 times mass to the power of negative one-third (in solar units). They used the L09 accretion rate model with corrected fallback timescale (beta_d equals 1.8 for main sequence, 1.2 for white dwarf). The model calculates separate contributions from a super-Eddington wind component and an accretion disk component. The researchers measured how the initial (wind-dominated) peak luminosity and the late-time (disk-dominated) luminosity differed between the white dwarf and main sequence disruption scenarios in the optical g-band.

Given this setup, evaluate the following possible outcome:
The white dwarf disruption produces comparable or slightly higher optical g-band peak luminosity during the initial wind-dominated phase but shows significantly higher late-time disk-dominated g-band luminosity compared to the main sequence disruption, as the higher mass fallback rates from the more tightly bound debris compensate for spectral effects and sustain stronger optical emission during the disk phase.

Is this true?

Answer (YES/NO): NO